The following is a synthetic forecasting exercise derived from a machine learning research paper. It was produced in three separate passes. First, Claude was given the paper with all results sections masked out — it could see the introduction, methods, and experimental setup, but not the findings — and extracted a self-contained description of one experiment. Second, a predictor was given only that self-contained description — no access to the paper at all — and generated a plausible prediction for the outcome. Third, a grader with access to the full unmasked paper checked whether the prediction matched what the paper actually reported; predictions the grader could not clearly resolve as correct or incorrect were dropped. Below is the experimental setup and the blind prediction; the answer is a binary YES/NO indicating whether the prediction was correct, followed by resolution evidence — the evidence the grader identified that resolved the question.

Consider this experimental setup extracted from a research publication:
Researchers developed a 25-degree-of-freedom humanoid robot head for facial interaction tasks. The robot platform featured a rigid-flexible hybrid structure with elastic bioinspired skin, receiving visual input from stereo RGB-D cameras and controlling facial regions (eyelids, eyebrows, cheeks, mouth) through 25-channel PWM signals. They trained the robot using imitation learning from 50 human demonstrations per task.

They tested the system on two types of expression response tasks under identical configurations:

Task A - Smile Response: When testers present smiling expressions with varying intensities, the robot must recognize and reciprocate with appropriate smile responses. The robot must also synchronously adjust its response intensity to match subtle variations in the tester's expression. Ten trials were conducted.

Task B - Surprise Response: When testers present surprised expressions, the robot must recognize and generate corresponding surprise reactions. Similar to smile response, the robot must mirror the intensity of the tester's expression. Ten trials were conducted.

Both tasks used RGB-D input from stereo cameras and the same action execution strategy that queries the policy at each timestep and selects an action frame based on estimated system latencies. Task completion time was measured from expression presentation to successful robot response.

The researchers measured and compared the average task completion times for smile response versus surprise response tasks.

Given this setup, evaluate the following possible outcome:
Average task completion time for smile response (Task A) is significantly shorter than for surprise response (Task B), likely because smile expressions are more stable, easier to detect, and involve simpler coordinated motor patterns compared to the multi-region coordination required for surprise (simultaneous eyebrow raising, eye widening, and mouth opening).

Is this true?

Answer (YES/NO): NO